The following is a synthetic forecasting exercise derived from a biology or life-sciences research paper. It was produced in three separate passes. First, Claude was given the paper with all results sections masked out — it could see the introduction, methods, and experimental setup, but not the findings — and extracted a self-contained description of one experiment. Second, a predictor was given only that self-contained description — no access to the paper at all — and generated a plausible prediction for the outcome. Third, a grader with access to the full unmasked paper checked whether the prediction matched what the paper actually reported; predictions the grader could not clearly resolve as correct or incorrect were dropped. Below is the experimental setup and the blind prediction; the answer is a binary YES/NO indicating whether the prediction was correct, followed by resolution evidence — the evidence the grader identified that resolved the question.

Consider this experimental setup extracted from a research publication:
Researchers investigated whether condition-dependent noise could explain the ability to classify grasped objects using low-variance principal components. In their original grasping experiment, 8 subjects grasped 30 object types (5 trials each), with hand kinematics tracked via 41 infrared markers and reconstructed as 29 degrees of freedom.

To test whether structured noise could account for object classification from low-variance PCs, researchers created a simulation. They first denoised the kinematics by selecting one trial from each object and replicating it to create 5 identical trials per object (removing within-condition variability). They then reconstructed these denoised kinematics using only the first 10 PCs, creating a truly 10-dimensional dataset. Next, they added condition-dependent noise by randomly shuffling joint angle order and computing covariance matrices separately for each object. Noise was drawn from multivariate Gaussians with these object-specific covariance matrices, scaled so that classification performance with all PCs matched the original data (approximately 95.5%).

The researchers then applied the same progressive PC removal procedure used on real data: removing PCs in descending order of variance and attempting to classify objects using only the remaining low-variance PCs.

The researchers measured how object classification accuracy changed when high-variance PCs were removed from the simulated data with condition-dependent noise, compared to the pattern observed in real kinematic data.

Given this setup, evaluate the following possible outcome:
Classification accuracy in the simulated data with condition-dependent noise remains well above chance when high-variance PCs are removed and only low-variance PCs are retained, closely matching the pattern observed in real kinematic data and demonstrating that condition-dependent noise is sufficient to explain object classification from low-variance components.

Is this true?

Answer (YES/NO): NO